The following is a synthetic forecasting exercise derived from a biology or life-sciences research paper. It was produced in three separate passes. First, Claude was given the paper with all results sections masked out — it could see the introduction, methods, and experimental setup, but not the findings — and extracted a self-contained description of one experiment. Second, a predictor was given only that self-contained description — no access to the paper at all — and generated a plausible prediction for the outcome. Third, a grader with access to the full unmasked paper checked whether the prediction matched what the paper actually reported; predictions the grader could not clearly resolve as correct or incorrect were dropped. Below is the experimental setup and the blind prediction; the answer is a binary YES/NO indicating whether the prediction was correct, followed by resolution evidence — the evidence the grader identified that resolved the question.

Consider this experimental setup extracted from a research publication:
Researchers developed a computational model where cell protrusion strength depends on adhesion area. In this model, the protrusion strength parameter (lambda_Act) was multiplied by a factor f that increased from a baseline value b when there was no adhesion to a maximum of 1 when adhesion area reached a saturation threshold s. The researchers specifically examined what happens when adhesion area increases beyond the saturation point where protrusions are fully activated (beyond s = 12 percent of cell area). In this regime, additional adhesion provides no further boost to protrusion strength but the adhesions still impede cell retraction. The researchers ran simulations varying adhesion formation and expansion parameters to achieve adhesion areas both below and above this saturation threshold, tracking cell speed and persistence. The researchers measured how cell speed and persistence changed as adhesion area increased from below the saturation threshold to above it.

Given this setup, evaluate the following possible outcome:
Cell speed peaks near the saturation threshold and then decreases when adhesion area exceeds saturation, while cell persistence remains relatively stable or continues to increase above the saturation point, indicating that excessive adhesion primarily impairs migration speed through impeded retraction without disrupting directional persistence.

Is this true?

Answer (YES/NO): NO